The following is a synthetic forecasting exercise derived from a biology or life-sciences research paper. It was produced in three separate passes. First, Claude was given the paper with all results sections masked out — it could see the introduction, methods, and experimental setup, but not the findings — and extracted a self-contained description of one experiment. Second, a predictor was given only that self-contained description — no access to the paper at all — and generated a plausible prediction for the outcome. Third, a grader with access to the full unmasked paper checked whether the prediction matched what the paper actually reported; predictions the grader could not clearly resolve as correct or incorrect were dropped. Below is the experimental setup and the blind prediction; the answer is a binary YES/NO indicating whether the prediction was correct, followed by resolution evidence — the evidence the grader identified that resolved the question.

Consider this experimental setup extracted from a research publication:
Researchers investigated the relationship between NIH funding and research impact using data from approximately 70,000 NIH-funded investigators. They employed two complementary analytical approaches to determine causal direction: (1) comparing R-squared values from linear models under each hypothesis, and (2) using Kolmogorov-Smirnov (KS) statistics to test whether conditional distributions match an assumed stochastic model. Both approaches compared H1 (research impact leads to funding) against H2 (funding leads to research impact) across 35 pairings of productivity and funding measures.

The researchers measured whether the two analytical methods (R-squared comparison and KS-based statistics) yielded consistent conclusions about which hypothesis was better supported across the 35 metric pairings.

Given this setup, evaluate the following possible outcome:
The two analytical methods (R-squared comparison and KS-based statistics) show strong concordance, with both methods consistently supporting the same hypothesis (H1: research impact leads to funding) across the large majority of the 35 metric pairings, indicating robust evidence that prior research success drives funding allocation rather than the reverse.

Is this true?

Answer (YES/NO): YES